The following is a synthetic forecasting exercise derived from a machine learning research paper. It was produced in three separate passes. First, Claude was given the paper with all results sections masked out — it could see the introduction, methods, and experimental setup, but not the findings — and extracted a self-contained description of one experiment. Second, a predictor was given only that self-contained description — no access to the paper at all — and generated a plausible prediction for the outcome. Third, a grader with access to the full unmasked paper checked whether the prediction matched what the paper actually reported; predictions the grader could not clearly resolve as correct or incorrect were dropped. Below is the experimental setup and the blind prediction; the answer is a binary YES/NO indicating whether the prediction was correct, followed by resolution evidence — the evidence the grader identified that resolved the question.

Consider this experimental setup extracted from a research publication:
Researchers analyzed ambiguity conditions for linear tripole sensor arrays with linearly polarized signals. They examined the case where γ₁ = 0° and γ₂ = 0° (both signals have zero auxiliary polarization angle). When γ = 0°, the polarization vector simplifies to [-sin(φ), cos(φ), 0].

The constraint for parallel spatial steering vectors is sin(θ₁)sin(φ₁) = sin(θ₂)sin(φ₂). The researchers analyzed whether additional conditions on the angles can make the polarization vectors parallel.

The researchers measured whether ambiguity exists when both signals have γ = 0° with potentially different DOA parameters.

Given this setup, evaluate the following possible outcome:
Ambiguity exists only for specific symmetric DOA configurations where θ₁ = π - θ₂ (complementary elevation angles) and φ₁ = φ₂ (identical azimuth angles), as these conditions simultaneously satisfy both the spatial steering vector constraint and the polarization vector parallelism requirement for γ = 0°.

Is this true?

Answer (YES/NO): NO